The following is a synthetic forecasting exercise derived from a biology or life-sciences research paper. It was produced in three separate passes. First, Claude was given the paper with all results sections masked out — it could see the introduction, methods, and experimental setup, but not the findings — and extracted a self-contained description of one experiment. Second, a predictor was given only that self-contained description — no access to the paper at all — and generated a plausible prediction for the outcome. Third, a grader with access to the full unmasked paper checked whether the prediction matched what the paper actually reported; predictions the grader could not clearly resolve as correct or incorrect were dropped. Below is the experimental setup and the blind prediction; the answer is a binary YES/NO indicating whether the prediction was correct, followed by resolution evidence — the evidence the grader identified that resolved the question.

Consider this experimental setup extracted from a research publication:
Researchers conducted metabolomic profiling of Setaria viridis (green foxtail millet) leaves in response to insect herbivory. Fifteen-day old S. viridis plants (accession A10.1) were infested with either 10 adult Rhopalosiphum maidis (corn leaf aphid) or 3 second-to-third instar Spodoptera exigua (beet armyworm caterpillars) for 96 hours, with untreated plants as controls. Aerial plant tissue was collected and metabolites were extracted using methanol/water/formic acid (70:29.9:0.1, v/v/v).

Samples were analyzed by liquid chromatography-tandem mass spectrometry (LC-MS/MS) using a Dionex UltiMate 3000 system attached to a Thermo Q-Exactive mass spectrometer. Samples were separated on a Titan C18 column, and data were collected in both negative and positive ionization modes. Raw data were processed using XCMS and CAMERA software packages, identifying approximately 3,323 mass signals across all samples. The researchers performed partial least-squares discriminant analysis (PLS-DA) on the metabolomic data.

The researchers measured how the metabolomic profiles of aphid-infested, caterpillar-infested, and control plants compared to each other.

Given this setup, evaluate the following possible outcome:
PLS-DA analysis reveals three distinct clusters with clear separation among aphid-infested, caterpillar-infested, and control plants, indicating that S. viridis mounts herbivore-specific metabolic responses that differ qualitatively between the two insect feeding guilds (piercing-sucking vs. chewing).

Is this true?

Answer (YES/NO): NO